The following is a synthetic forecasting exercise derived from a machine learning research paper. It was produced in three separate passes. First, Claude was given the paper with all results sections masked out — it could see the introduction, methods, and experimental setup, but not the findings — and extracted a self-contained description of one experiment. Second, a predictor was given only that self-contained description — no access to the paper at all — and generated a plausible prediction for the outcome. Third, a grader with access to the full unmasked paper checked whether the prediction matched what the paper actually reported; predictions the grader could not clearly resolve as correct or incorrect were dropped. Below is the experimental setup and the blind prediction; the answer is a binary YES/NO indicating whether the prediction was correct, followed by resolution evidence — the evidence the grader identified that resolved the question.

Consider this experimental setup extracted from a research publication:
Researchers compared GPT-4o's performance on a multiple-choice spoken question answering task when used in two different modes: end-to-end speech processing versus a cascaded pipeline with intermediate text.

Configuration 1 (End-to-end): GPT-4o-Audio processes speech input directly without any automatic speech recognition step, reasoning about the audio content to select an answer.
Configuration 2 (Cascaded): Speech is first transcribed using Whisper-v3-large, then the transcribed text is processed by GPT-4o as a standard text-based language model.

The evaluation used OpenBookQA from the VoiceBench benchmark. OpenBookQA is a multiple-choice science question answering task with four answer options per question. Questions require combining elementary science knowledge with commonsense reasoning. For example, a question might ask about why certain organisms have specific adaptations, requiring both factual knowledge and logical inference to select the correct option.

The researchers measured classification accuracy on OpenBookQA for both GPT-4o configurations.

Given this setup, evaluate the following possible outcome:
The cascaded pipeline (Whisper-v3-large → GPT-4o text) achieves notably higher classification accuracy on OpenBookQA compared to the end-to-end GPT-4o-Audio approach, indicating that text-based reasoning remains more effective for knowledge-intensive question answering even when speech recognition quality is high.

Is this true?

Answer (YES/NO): YES